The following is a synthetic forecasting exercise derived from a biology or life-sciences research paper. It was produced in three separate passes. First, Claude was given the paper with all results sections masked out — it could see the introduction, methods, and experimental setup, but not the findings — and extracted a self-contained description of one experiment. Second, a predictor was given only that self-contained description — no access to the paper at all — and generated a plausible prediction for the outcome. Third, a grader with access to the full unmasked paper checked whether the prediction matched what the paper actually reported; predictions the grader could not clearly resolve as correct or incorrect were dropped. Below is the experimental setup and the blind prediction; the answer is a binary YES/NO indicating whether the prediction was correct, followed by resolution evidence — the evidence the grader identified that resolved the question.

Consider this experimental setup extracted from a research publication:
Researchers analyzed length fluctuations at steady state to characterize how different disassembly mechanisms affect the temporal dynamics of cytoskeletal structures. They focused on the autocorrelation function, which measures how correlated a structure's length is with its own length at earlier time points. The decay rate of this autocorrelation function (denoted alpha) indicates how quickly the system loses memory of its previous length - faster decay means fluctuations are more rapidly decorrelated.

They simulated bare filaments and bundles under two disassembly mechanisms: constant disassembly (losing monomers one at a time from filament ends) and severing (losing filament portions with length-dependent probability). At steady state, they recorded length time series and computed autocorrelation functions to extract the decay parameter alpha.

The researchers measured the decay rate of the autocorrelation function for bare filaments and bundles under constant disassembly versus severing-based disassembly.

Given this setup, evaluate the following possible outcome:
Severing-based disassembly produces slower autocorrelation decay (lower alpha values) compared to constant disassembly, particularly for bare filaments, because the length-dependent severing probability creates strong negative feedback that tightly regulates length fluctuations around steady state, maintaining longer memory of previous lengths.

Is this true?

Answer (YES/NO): NO